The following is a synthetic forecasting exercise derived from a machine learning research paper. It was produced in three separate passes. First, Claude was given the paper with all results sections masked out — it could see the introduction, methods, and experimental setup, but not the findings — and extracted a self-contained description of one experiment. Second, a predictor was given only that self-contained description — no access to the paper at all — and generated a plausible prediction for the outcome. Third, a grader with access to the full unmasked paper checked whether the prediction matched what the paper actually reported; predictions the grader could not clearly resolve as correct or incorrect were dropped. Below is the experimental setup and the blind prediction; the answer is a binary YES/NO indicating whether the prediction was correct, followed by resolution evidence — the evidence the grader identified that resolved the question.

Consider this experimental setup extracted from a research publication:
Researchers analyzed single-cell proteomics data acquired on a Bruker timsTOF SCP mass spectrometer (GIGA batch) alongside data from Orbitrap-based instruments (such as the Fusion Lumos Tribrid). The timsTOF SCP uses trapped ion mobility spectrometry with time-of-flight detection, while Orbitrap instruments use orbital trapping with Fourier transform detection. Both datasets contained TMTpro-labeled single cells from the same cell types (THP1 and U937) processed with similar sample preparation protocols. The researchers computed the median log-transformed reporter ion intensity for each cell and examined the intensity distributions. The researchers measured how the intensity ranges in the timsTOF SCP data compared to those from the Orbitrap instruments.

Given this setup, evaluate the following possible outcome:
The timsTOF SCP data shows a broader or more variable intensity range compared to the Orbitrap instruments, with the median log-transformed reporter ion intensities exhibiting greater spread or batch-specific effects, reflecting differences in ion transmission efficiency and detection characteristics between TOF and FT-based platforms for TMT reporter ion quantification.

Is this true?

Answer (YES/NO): NO